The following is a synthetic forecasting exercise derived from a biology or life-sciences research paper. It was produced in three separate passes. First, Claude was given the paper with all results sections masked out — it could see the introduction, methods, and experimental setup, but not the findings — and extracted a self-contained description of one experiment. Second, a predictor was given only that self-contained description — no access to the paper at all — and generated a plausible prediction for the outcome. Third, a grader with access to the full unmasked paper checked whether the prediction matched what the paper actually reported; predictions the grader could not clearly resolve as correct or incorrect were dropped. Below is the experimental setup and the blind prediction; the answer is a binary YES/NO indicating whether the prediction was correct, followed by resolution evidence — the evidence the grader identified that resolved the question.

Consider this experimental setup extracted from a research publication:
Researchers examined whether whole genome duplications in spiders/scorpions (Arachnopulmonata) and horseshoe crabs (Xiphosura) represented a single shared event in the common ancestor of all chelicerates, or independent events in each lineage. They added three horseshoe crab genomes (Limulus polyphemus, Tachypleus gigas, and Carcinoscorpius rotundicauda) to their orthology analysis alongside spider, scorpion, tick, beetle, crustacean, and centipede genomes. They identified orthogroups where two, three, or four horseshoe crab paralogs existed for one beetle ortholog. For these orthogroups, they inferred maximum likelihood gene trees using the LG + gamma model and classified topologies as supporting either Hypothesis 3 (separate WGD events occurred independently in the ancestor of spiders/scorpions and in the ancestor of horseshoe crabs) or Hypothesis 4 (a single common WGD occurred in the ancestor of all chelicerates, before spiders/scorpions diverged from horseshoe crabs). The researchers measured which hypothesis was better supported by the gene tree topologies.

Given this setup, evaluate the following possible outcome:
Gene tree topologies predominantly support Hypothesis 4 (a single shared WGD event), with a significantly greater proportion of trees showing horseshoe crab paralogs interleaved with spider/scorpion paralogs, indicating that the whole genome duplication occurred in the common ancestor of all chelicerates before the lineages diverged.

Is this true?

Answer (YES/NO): NO